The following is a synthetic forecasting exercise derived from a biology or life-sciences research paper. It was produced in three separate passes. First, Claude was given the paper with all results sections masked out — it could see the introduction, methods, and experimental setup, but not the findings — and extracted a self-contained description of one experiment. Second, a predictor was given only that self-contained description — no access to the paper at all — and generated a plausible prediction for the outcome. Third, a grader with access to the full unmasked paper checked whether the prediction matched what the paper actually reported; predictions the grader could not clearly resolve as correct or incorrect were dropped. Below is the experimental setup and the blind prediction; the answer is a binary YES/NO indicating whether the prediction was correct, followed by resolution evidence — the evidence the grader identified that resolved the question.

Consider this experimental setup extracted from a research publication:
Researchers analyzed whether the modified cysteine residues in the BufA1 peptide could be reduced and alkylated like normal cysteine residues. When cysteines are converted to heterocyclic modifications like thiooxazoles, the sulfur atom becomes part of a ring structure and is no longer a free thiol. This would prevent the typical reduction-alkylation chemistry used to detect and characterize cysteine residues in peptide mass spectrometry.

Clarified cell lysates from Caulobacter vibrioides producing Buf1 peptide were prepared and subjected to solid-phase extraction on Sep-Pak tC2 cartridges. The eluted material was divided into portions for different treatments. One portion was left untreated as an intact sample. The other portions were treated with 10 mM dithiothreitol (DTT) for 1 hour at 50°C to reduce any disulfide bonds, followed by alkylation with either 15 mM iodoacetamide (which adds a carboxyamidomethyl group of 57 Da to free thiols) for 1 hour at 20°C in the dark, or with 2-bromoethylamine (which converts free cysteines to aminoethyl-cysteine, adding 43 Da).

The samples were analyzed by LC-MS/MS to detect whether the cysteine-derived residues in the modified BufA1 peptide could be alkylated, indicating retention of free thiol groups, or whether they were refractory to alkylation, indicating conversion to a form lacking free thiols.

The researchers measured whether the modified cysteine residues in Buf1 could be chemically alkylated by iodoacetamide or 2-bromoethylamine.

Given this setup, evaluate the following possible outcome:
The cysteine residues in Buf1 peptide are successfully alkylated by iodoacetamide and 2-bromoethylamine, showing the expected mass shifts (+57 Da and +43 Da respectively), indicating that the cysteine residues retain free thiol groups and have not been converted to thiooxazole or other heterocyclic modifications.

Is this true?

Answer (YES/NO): NO